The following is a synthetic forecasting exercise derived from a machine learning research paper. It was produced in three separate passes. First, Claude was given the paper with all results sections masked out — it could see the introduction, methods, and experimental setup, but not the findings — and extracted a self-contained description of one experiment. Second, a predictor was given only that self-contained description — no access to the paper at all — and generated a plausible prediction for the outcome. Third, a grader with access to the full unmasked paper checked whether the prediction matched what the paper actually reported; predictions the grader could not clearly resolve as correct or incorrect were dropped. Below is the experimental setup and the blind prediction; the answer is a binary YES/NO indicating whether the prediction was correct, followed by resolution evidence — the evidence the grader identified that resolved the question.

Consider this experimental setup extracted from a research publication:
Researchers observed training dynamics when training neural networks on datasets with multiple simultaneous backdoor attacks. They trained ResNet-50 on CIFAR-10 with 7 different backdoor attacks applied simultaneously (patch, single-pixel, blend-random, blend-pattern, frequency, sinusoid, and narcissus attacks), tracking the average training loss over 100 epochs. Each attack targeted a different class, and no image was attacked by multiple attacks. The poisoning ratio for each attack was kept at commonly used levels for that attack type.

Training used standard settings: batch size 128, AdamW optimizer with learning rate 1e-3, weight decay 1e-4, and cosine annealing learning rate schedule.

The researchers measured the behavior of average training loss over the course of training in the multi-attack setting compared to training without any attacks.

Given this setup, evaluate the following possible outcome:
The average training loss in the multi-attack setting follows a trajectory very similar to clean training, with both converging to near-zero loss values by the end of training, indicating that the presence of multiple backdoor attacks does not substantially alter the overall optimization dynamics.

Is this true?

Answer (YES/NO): NO